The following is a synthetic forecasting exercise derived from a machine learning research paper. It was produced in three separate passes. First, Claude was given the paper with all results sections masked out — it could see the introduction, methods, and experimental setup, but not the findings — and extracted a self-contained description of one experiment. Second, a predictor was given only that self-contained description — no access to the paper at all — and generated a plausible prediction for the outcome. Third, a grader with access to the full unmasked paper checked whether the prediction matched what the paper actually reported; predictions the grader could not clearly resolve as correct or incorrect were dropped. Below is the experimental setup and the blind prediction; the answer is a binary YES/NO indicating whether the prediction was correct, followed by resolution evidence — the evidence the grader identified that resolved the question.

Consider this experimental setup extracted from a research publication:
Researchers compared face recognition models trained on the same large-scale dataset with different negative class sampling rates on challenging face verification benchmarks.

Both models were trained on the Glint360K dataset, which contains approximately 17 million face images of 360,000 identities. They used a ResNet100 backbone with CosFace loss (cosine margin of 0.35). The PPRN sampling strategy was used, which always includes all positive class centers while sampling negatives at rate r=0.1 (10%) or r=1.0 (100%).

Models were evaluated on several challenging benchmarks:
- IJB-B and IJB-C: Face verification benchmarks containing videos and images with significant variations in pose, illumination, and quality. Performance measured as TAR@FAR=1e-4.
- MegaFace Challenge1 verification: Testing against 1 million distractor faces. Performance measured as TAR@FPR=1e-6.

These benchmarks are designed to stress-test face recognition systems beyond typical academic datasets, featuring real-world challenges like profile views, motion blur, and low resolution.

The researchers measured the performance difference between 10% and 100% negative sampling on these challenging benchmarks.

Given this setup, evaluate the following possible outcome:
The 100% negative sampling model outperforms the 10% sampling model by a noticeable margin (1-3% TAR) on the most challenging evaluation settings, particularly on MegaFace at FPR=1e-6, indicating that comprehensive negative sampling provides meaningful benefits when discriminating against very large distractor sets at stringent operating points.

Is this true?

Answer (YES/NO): NO